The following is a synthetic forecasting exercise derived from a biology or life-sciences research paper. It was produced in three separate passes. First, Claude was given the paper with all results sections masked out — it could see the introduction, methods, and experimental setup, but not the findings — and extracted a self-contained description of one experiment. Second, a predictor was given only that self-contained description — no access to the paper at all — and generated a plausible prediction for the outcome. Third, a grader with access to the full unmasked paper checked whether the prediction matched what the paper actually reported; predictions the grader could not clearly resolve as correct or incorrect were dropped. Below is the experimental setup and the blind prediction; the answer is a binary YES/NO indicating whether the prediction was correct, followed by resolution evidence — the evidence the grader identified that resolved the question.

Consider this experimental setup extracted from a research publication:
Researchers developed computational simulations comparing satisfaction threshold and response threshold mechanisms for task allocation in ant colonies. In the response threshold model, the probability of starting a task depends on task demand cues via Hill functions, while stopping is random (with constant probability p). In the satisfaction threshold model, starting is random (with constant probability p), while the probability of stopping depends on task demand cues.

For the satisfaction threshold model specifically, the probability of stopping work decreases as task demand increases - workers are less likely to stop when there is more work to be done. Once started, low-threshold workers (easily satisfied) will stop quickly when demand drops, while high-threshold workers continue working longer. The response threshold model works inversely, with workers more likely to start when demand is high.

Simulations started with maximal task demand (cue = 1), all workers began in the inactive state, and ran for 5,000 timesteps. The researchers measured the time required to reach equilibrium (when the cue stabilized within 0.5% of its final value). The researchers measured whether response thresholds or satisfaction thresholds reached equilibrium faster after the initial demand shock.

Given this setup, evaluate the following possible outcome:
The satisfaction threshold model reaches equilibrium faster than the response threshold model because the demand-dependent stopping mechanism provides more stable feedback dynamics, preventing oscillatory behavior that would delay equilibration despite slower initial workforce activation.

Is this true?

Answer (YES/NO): NO